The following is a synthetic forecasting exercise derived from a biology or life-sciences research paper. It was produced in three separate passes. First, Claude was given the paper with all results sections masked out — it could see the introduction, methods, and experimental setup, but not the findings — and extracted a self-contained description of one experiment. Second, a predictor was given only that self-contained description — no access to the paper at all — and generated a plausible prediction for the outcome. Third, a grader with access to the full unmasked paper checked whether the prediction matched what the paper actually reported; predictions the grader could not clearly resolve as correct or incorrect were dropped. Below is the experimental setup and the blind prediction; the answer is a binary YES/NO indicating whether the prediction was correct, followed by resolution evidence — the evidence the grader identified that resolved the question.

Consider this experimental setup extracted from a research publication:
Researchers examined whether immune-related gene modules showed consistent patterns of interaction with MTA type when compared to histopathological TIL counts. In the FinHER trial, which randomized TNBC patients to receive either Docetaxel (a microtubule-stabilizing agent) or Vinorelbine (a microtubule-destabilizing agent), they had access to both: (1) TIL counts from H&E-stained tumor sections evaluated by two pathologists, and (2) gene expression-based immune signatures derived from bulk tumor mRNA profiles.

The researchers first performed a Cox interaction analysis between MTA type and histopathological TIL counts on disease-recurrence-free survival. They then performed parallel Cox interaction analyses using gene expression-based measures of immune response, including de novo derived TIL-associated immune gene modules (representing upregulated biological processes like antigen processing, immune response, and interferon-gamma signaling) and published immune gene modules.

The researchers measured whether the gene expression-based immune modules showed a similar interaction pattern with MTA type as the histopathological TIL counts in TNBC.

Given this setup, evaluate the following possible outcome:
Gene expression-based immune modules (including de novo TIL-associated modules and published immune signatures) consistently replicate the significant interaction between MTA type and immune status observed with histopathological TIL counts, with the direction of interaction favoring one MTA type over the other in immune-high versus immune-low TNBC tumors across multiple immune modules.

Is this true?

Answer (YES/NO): NO